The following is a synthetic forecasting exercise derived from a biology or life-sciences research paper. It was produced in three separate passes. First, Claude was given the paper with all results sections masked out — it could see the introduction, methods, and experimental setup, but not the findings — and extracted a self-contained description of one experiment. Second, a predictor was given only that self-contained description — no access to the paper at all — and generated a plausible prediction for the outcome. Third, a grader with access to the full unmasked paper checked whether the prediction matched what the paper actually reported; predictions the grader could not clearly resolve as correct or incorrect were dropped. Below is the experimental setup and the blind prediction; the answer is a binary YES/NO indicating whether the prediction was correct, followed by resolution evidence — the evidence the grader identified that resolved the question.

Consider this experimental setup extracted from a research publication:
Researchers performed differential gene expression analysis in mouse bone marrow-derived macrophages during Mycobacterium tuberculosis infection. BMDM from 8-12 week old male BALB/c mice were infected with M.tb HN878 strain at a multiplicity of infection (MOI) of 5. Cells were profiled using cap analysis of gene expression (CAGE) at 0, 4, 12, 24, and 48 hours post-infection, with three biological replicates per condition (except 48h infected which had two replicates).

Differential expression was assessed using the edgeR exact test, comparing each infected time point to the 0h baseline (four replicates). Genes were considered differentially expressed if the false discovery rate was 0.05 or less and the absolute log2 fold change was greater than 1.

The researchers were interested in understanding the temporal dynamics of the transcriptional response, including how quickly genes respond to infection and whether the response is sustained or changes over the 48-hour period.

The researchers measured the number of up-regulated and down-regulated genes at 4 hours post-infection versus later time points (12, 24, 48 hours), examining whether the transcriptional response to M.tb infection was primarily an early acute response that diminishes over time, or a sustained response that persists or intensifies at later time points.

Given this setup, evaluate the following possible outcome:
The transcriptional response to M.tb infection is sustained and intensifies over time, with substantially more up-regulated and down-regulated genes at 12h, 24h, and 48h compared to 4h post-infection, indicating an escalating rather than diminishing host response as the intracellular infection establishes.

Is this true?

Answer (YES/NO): NO